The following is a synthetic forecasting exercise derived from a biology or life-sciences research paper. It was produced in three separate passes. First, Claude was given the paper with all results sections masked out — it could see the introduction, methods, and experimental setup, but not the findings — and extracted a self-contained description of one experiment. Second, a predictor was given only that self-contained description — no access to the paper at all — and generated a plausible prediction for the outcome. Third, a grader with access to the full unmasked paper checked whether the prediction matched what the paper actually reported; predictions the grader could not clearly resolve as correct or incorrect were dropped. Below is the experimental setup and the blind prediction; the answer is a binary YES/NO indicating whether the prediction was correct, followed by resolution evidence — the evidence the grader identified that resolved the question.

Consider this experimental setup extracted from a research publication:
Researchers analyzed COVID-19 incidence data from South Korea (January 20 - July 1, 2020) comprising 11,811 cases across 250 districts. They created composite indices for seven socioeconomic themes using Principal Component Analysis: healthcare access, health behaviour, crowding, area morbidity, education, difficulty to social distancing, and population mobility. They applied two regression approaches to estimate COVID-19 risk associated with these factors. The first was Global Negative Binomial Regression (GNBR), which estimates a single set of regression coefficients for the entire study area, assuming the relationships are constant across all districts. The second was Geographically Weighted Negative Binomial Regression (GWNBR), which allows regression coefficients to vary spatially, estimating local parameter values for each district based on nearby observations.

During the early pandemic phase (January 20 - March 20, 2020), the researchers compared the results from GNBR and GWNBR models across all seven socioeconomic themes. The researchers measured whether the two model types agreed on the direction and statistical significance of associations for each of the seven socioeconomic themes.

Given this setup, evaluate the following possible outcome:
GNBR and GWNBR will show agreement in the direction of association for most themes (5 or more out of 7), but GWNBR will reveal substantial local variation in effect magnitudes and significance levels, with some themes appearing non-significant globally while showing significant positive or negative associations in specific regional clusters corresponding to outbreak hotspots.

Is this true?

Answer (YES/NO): NO